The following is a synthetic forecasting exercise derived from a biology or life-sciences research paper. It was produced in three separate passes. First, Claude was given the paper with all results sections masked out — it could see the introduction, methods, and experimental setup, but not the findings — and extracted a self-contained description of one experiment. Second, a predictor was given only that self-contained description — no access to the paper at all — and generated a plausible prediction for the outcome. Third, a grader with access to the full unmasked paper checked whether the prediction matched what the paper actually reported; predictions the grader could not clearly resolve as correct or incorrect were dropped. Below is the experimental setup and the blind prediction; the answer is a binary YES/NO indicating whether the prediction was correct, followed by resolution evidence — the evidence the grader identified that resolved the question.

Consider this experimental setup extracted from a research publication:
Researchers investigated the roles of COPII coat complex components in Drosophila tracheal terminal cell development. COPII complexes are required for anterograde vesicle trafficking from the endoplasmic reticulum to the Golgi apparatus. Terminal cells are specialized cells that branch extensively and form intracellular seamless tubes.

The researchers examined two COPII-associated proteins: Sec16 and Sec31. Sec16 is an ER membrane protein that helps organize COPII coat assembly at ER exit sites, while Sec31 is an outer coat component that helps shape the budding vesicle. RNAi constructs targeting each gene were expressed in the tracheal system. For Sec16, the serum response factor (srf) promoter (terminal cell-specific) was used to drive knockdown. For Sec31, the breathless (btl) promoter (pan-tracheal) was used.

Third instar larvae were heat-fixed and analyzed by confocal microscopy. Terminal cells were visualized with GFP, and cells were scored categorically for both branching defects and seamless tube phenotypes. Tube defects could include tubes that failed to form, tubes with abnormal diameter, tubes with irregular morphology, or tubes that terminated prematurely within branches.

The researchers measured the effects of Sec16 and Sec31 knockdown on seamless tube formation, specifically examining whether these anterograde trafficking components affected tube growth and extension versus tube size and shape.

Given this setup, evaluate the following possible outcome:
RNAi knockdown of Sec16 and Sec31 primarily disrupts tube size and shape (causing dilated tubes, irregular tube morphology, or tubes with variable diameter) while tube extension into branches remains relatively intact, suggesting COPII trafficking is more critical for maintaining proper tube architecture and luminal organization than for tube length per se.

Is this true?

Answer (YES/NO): YES